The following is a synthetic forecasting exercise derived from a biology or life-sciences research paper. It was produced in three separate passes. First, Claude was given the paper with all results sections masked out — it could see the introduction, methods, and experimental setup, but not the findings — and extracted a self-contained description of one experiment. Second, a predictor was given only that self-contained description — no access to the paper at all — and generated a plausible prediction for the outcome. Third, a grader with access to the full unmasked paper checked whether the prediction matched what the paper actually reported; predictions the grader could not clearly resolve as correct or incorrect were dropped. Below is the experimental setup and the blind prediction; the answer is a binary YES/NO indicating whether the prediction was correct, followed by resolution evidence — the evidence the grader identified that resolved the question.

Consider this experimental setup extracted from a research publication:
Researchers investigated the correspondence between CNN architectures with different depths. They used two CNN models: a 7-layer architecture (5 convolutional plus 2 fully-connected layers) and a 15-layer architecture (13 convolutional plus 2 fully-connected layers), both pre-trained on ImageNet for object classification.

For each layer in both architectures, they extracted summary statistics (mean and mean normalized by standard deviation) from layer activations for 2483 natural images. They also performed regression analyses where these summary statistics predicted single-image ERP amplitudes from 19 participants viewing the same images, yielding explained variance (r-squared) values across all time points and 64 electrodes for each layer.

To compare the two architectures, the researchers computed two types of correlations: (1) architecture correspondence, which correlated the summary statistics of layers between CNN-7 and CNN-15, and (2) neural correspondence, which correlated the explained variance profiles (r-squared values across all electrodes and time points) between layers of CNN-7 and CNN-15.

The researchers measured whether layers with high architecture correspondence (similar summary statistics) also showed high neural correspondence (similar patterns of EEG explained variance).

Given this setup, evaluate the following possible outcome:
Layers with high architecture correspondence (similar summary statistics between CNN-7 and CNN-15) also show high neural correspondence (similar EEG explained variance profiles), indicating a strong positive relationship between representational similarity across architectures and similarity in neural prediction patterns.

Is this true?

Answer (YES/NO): NO